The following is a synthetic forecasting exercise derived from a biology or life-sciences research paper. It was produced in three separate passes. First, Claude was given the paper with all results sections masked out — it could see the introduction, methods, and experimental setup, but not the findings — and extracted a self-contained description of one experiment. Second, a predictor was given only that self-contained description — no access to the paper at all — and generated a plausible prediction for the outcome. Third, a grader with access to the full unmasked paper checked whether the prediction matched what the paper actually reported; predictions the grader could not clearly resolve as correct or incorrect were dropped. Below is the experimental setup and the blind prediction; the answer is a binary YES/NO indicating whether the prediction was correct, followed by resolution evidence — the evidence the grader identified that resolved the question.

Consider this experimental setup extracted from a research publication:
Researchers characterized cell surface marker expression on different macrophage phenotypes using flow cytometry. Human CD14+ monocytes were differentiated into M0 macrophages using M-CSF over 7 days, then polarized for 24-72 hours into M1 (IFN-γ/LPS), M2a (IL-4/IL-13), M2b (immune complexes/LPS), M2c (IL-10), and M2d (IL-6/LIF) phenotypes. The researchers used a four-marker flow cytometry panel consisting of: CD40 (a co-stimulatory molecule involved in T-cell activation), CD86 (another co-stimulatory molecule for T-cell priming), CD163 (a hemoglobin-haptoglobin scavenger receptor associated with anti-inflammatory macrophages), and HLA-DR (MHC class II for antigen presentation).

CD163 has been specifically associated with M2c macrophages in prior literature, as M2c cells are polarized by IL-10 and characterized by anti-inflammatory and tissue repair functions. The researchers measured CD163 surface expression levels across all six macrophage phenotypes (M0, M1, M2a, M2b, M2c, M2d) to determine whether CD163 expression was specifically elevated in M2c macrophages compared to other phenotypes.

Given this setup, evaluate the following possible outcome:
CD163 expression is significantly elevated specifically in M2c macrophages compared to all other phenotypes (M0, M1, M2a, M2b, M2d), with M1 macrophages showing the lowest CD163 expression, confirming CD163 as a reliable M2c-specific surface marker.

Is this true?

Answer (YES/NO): NO